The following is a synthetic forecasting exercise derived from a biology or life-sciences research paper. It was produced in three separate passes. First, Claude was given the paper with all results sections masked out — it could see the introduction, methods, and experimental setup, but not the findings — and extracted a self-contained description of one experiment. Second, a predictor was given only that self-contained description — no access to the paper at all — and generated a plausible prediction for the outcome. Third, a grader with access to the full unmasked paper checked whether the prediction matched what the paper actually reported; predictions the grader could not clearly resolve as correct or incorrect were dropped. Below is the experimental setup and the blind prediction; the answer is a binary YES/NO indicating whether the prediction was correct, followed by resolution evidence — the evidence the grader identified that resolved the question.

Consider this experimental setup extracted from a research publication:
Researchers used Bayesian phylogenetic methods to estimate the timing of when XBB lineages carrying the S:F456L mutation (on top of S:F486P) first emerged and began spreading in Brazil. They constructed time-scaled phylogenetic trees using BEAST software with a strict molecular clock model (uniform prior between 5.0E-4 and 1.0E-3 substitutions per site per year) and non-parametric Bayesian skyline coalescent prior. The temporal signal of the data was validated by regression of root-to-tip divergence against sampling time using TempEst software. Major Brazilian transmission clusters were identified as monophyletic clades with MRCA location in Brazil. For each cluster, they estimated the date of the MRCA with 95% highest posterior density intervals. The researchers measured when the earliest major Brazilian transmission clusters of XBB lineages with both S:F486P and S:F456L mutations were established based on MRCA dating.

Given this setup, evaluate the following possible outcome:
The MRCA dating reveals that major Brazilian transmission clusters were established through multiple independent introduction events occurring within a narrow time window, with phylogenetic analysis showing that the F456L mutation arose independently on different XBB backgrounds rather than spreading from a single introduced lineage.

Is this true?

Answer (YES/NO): NO